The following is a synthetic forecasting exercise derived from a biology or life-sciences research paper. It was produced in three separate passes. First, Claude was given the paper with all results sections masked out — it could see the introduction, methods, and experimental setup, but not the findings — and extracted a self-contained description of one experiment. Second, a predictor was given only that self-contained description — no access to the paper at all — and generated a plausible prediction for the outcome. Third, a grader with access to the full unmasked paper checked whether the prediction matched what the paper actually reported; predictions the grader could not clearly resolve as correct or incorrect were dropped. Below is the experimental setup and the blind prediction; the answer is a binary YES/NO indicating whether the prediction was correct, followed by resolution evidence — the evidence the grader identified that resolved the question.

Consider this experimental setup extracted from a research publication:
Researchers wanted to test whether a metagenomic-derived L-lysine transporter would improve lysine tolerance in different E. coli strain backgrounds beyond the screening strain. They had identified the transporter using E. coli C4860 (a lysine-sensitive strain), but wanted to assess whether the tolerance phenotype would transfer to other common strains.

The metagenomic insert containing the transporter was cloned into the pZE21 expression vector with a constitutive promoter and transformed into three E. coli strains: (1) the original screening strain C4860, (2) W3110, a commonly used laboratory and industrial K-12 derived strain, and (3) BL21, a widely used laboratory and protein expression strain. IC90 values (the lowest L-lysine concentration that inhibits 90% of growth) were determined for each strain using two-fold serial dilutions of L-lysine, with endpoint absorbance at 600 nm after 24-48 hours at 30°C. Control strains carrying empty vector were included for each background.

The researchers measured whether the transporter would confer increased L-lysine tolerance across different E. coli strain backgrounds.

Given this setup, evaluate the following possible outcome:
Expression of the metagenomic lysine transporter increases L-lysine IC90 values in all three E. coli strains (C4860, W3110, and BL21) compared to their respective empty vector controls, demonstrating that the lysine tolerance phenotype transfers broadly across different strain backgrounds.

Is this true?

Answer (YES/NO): YES